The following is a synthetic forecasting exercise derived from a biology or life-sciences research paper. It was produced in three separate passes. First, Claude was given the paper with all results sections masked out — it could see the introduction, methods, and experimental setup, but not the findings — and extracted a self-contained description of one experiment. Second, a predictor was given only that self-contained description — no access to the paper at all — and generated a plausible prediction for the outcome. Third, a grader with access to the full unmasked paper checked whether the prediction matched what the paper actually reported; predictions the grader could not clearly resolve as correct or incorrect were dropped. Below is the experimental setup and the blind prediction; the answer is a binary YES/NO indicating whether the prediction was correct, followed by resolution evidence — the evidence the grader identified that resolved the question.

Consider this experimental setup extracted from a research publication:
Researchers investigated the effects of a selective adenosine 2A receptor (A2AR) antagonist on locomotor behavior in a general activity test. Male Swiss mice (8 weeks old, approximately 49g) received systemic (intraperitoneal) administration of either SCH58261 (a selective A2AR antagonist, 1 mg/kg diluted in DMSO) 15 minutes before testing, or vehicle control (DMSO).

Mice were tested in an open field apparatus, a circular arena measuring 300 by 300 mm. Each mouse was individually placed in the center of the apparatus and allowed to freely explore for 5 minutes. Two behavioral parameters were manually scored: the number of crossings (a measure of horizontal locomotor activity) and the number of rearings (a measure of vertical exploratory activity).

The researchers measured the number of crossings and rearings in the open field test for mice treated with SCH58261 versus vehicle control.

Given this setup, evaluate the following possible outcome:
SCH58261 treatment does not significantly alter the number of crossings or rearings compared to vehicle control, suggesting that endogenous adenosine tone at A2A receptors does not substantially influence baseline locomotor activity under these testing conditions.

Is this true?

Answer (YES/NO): NO